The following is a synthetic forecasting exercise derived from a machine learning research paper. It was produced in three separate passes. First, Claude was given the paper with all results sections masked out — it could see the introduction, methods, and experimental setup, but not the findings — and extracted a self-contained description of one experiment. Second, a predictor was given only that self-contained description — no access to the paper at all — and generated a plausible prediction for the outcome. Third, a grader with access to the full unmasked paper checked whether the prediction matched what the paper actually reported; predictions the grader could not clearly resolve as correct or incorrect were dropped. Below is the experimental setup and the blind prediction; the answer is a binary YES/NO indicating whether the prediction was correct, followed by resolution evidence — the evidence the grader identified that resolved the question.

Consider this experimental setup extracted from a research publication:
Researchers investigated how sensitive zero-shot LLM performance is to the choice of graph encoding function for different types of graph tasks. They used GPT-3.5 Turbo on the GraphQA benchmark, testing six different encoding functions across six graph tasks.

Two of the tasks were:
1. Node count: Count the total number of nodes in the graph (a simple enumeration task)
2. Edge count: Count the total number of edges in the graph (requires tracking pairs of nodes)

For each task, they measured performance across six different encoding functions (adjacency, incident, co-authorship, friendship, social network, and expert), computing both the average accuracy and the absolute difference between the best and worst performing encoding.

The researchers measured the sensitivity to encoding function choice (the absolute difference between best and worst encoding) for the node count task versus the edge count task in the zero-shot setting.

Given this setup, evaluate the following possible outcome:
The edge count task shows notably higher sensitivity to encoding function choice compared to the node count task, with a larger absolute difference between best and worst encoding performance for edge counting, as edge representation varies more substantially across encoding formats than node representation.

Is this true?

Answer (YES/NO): YES